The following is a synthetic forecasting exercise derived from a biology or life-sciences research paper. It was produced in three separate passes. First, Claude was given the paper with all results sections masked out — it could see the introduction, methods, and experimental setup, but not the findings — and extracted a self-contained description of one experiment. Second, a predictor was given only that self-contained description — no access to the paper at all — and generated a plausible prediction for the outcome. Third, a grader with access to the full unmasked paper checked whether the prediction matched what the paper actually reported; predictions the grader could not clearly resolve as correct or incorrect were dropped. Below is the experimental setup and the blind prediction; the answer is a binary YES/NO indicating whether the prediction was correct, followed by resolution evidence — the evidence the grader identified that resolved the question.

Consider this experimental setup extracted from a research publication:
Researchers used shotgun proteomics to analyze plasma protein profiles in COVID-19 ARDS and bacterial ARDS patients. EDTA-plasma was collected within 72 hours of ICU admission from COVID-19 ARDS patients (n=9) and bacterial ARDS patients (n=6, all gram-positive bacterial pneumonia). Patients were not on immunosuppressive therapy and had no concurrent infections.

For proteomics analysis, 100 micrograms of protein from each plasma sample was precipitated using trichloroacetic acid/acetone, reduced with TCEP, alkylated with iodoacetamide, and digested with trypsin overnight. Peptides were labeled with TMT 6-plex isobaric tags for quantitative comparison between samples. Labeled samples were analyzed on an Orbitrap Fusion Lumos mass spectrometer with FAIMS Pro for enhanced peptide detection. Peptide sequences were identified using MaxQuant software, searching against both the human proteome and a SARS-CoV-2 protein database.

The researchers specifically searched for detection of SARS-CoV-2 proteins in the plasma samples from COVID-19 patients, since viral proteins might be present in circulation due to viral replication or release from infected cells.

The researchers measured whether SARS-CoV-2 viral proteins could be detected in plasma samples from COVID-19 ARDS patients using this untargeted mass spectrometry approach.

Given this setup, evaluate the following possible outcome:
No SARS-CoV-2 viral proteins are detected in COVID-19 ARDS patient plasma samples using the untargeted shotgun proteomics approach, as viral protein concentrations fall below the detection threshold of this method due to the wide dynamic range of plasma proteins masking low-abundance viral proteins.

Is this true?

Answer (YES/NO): NO